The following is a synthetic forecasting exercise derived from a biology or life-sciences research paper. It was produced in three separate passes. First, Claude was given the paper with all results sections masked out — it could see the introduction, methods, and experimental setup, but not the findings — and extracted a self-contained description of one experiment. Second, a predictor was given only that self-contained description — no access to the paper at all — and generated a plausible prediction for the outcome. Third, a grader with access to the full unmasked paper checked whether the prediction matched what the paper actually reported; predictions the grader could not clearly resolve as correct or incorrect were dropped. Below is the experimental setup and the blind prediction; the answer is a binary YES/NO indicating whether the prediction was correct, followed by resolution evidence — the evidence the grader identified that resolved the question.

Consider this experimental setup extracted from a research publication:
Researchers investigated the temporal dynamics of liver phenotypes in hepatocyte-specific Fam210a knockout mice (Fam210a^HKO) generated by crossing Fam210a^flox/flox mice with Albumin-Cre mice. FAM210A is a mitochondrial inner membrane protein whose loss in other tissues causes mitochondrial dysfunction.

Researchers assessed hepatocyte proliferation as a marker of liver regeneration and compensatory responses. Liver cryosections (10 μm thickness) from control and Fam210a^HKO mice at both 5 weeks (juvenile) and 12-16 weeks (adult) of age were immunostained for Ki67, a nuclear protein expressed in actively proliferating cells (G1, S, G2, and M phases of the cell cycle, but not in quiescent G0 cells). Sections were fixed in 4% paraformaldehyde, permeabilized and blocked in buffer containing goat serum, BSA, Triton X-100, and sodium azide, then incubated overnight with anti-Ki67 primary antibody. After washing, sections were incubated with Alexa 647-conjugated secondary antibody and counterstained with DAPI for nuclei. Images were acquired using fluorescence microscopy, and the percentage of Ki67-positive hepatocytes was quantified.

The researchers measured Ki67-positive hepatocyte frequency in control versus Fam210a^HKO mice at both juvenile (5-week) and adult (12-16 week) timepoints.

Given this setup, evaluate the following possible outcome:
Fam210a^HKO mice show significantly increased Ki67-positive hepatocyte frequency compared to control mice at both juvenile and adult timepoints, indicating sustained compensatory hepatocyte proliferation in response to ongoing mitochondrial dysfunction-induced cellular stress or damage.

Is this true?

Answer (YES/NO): NO